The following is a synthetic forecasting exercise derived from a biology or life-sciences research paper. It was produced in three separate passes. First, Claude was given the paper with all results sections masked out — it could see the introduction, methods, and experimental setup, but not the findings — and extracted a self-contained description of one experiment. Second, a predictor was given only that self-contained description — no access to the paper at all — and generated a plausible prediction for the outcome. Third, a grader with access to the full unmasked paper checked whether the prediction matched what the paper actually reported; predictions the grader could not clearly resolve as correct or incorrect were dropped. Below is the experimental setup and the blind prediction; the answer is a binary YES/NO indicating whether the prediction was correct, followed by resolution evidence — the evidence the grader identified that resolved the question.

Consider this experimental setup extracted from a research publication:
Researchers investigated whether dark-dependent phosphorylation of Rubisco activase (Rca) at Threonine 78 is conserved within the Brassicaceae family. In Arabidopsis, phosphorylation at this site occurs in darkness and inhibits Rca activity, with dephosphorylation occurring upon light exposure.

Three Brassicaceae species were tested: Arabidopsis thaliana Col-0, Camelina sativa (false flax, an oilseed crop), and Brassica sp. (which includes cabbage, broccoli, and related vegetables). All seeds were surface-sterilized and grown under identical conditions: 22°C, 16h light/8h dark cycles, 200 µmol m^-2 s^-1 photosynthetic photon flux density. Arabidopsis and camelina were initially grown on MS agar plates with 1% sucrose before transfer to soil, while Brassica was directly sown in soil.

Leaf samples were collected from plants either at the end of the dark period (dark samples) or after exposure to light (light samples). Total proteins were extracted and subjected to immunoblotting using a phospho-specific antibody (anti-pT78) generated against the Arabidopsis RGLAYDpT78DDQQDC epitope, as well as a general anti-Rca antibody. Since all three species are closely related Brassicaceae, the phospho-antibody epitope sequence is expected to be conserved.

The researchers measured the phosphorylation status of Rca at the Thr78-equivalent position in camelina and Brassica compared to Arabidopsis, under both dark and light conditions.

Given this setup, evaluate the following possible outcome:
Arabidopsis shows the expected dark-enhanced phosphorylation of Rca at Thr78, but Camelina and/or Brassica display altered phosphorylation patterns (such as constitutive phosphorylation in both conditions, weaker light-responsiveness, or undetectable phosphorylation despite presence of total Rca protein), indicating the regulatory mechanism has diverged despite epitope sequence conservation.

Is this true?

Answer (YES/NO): YES